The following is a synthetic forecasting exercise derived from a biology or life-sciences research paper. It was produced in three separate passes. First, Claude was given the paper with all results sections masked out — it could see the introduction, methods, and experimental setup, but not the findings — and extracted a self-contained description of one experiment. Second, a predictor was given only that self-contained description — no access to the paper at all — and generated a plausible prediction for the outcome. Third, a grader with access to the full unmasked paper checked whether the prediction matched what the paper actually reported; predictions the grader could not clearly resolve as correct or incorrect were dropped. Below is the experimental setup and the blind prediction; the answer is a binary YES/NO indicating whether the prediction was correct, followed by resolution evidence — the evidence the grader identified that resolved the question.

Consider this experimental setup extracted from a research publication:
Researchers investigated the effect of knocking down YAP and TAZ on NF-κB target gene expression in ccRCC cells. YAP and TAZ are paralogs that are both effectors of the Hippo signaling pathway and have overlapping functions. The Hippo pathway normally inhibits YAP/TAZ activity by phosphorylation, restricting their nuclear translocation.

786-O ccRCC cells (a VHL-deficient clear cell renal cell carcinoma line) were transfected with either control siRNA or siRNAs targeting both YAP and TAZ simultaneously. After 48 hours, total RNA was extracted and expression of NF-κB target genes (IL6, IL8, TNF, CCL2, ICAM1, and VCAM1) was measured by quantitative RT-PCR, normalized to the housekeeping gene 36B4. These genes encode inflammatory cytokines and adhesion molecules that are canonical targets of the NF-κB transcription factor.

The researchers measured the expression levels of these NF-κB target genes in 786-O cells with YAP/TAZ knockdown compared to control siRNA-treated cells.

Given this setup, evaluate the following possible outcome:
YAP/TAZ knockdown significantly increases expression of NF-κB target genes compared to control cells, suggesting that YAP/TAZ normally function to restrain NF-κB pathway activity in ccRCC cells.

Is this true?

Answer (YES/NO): YES